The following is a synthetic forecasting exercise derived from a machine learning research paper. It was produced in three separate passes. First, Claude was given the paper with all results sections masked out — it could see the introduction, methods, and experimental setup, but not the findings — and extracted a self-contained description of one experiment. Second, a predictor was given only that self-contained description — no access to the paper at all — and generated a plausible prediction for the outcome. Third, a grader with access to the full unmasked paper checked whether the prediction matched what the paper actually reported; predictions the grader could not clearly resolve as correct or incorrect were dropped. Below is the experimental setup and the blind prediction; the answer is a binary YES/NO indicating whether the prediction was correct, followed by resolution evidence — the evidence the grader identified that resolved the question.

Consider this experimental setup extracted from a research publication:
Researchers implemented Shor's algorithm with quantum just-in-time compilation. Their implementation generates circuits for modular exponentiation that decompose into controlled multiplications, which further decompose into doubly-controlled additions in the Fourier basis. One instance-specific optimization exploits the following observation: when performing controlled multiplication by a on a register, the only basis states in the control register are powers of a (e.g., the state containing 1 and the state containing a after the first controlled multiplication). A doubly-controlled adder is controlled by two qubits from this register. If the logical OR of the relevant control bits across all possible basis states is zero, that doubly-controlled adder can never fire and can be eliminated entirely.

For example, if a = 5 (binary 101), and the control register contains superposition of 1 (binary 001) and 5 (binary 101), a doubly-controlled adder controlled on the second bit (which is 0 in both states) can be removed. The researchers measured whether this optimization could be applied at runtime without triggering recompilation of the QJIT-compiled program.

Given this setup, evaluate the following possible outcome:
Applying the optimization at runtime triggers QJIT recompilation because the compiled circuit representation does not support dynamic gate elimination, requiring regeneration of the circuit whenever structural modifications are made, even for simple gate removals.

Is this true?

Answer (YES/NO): NO